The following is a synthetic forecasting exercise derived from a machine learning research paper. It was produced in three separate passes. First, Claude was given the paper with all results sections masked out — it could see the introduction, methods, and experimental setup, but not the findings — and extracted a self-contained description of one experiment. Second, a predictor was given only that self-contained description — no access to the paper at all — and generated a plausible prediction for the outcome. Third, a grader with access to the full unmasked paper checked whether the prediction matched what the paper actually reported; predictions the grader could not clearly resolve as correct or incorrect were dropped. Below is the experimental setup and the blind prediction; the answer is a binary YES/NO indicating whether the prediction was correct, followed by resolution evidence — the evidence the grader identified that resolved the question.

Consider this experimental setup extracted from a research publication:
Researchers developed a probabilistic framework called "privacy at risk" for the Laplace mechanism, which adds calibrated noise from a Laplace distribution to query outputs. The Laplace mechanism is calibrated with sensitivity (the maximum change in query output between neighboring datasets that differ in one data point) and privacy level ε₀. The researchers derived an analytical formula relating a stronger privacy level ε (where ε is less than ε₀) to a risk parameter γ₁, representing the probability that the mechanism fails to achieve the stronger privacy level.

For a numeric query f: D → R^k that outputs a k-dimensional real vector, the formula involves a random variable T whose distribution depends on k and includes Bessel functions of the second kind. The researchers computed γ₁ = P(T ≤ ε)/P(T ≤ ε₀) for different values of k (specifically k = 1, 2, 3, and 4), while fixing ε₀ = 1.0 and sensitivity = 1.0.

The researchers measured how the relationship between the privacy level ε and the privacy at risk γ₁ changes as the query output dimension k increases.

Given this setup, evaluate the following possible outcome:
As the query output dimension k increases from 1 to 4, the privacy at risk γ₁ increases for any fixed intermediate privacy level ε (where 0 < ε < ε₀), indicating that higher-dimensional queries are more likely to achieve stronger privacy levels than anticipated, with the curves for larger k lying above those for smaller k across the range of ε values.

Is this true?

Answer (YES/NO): YES